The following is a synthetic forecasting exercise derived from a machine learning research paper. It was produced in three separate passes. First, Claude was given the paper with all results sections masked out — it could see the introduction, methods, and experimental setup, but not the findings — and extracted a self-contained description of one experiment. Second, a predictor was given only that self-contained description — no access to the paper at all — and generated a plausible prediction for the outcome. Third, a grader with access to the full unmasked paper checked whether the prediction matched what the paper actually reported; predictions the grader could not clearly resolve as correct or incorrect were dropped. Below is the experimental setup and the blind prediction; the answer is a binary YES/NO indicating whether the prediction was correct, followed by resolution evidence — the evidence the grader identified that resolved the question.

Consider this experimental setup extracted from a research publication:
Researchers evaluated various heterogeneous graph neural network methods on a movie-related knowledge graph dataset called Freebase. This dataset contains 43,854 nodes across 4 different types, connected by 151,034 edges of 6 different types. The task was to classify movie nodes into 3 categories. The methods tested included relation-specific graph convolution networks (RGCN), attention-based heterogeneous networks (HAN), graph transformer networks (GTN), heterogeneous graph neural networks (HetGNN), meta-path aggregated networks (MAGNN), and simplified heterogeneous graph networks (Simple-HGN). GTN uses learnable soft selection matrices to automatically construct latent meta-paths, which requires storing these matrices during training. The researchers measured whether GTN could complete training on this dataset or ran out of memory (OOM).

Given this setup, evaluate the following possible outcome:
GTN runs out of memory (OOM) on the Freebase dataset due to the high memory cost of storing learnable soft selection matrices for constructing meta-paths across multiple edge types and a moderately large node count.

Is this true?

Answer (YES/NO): YES